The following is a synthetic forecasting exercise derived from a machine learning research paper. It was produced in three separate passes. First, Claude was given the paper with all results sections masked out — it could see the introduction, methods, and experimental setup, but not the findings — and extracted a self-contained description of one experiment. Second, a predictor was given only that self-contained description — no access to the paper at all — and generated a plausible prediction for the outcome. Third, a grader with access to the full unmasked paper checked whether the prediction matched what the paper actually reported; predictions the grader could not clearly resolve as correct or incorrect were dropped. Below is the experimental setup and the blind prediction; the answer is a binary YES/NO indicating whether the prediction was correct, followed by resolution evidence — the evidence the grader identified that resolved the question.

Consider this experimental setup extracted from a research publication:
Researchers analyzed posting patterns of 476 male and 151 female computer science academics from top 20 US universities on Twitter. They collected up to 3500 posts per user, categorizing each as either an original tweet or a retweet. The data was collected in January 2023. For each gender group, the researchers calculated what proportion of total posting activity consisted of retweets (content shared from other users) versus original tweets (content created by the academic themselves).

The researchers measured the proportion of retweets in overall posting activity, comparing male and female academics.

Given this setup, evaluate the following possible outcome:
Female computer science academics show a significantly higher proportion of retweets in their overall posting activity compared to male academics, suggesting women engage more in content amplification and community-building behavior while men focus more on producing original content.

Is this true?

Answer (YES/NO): NO